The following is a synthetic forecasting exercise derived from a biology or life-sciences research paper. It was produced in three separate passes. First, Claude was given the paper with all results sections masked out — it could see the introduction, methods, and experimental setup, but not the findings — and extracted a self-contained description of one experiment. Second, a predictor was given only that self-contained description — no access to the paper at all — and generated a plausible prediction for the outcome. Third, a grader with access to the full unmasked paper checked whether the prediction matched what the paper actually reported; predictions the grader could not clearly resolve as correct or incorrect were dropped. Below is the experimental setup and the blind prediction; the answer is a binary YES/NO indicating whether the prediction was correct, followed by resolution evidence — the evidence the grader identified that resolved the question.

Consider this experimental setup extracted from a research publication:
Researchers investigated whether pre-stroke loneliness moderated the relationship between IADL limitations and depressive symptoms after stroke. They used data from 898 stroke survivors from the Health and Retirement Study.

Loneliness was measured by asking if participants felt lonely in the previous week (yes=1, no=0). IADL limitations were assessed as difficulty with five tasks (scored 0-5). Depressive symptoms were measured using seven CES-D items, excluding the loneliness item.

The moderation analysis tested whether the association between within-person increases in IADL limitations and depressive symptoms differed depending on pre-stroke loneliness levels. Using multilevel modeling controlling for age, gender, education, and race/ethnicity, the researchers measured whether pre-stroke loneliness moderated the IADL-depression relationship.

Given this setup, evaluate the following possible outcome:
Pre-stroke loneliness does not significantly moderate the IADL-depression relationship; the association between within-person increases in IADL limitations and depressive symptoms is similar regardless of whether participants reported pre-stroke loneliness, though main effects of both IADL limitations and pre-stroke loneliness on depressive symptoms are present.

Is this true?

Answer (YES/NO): YES